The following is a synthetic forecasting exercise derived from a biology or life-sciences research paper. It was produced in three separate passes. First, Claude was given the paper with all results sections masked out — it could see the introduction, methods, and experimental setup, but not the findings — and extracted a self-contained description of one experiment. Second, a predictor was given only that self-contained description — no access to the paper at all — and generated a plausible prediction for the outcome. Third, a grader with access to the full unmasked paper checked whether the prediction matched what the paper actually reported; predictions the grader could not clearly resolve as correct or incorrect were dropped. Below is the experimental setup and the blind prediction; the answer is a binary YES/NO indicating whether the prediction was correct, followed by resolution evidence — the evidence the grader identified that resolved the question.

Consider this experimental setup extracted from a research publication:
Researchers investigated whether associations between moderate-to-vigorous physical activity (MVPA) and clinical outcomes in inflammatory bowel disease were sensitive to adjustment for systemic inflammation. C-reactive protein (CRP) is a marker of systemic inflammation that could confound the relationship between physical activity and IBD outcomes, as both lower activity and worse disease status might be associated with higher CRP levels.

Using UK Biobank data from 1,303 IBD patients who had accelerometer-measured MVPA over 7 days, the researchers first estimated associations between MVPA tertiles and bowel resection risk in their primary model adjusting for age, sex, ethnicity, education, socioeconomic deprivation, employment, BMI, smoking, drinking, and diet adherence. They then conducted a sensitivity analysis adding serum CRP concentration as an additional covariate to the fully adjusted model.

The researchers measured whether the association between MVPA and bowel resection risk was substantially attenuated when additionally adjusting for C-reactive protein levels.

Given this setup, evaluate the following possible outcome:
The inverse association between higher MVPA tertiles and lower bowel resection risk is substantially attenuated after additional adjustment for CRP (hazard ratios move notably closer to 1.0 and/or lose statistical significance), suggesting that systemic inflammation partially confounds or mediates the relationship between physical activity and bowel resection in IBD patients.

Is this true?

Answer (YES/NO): NO